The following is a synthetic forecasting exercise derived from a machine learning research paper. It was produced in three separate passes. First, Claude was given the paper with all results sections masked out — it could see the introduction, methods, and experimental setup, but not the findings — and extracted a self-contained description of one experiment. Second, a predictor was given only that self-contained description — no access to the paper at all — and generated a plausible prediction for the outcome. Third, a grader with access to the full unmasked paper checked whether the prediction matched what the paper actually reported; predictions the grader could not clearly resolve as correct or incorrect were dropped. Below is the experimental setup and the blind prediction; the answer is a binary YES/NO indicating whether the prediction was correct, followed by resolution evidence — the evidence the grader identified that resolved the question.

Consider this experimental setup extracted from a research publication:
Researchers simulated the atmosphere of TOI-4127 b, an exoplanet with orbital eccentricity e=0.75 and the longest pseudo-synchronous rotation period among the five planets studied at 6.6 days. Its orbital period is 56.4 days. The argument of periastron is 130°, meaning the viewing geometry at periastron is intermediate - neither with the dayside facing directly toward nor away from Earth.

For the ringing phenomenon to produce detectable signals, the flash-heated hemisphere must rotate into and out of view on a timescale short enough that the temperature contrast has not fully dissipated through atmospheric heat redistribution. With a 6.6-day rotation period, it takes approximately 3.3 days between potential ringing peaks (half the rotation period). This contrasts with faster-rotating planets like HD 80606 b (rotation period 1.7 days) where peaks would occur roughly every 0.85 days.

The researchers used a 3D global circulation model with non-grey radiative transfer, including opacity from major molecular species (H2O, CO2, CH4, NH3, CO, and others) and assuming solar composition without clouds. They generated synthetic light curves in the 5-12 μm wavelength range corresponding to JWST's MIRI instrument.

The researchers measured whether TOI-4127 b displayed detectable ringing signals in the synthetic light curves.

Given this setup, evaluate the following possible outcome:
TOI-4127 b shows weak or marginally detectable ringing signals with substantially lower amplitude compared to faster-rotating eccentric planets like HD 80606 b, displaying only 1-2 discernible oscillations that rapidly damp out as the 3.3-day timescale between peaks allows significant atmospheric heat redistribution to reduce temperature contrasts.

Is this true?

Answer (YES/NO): NO